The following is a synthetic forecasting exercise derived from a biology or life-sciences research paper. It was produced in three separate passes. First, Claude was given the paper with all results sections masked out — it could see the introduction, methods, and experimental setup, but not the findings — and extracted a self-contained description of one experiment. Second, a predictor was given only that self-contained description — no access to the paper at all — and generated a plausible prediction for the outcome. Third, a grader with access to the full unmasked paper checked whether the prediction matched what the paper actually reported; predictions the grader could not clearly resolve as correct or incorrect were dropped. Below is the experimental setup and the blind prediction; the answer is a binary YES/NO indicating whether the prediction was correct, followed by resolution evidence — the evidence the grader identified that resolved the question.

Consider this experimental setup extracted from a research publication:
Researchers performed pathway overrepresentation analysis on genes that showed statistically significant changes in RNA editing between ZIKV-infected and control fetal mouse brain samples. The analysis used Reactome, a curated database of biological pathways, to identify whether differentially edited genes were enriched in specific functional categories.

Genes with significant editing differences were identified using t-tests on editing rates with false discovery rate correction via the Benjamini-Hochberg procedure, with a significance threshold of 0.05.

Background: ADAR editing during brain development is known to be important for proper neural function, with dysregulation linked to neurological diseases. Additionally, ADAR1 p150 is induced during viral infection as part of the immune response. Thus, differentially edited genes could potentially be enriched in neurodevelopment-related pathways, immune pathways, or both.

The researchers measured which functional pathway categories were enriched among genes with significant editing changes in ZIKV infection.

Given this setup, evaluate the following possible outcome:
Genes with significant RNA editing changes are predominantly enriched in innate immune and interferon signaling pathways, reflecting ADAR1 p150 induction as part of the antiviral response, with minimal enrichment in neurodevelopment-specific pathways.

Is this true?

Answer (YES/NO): NO